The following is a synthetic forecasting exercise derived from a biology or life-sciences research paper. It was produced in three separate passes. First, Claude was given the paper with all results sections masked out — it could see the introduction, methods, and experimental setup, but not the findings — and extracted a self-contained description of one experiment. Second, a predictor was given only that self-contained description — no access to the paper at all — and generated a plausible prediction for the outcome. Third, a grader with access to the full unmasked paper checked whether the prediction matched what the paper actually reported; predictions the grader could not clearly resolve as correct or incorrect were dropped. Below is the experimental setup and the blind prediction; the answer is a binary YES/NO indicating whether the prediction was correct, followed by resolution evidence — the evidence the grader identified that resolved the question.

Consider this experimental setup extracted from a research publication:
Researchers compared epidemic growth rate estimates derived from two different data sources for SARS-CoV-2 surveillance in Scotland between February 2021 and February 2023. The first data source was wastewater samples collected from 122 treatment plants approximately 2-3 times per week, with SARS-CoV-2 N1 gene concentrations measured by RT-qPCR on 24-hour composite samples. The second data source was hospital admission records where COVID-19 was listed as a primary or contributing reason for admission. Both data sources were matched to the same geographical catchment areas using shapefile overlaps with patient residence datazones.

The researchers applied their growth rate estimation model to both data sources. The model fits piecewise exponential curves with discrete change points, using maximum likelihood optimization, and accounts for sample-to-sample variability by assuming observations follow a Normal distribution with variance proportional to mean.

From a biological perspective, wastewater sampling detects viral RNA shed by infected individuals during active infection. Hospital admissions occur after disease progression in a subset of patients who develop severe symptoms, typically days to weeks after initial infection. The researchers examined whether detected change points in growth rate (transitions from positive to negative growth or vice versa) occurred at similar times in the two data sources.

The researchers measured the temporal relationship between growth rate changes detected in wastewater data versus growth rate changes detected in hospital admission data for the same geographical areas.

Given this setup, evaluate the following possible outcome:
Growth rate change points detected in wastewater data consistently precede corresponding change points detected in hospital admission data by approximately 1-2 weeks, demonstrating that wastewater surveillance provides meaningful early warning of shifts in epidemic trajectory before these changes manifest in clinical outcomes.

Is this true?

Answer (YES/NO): NO